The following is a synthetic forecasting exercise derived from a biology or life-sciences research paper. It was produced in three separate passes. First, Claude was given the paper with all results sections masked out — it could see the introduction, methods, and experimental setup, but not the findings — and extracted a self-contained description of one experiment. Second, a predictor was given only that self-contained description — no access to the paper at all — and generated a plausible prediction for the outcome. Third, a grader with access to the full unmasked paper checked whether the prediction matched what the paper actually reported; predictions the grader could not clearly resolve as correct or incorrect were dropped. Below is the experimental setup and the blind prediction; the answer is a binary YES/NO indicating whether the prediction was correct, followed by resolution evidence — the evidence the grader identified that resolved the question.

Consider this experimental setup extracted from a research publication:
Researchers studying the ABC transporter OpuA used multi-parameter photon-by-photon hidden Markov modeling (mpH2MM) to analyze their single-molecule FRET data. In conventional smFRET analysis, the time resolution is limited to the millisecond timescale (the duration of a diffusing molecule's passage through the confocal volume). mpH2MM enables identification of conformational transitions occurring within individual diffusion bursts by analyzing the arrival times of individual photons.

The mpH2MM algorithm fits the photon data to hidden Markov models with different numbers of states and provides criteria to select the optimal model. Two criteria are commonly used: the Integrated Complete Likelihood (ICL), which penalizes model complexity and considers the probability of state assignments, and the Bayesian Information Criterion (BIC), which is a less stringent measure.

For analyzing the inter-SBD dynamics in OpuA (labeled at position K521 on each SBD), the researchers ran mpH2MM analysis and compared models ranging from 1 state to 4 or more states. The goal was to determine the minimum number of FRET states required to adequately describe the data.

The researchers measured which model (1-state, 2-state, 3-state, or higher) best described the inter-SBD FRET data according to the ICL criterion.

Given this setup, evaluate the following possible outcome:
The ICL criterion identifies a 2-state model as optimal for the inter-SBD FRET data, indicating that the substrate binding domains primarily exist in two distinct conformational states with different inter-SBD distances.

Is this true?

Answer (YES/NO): NO